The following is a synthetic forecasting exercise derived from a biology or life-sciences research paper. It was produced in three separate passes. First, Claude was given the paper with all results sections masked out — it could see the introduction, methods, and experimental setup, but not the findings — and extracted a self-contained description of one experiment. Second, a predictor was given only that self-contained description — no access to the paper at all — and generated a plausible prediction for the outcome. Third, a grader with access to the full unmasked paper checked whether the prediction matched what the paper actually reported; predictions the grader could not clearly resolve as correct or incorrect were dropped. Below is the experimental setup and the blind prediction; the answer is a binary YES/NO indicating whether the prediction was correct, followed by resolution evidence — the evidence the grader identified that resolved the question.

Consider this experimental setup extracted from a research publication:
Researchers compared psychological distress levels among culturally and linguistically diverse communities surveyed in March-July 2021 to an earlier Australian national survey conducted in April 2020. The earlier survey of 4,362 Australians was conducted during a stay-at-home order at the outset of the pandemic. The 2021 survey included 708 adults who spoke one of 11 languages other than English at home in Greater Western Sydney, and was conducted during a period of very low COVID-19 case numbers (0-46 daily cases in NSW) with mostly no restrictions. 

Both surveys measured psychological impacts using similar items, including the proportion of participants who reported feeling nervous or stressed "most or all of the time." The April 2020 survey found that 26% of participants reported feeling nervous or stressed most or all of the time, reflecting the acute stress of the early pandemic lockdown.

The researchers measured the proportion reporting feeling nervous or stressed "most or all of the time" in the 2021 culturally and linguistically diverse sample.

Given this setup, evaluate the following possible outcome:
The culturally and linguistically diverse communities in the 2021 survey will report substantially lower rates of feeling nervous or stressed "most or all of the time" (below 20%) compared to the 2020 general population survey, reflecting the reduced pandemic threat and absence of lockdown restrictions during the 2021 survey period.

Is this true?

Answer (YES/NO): NO